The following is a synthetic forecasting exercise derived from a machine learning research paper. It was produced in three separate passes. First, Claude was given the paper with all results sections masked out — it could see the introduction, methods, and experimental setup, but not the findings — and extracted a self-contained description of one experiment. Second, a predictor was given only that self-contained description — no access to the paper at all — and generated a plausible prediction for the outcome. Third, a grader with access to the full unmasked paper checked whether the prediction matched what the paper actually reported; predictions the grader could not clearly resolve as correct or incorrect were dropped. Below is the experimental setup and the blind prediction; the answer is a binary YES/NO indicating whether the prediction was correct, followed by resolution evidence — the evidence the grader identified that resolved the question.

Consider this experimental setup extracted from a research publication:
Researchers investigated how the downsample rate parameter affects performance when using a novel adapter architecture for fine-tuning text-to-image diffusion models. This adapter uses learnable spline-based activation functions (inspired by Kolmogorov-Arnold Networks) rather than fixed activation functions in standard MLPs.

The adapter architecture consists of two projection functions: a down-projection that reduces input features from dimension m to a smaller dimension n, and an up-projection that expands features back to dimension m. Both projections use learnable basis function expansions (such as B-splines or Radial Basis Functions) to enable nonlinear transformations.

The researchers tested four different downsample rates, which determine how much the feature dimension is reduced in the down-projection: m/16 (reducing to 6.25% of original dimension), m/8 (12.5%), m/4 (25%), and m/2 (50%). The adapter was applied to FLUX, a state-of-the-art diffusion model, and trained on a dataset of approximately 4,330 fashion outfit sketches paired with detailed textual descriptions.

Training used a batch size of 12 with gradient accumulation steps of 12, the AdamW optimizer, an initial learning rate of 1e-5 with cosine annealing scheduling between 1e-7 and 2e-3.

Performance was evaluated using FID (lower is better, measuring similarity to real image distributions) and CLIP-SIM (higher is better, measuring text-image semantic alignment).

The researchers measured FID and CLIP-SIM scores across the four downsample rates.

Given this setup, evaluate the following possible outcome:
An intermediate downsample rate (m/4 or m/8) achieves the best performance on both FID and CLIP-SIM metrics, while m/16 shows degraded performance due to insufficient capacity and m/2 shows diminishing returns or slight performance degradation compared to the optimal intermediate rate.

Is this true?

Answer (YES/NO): NO